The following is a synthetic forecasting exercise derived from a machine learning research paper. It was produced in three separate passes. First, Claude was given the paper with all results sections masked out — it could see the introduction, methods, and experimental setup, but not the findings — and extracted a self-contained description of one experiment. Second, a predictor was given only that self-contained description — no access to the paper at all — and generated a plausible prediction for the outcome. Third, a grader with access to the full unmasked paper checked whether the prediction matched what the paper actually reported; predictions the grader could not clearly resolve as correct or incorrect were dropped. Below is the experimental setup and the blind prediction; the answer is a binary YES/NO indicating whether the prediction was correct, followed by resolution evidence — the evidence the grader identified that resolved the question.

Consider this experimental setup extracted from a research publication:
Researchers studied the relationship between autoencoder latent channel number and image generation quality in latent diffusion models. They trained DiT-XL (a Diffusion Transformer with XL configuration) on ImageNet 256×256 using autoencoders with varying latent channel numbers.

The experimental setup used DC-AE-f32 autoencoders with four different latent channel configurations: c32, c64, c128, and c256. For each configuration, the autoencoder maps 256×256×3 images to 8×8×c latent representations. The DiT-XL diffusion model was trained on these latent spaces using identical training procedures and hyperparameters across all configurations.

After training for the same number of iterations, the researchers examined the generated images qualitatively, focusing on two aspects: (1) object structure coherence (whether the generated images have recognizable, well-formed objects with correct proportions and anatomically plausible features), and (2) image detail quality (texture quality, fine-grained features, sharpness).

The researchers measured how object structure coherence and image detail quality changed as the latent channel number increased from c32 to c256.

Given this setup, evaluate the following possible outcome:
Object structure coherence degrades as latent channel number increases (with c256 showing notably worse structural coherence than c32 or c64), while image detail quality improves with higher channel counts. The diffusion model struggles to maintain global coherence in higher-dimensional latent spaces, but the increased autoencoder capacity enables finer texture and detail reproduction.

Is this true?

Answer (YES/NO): NO